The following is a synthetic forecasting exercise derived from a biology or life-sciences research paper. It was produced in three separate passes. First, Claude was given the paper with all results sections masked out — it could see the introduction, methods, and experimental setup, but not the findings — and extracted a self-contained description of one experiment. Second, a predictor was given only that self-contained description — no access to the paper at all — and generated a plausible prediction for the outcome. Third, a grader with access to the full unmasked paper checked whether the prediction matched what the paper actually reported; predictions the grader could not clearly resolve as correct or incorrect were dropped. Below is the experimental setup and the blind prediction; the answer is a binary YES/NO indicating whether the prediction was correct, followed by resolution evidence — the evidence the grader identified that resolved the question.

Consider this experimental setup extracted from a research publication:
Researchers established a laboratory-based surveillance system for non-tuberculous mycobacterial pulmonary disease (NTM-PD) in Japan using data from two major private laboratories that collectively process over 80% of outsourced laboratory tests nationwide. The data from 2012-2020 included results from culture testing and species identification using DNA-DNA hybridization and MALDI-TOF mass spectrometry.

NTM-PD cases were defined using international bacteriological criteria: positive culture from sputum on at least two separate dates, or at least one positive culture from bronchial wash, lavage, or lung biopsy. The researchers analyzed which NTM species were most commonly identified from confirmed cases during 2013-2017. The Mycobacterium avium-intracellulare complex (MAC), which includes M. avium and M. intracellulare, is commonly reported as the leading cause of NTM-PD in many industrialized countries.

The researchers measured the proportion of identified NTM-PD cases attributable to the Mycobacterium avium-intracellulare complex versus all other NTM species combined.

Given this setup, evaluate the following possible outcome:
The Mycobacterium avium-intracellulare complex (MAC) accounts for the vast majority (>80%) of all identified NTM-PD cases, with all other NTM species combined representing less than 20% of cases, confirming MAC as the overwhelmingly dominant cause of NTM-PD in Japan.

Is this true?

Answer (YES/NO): YES